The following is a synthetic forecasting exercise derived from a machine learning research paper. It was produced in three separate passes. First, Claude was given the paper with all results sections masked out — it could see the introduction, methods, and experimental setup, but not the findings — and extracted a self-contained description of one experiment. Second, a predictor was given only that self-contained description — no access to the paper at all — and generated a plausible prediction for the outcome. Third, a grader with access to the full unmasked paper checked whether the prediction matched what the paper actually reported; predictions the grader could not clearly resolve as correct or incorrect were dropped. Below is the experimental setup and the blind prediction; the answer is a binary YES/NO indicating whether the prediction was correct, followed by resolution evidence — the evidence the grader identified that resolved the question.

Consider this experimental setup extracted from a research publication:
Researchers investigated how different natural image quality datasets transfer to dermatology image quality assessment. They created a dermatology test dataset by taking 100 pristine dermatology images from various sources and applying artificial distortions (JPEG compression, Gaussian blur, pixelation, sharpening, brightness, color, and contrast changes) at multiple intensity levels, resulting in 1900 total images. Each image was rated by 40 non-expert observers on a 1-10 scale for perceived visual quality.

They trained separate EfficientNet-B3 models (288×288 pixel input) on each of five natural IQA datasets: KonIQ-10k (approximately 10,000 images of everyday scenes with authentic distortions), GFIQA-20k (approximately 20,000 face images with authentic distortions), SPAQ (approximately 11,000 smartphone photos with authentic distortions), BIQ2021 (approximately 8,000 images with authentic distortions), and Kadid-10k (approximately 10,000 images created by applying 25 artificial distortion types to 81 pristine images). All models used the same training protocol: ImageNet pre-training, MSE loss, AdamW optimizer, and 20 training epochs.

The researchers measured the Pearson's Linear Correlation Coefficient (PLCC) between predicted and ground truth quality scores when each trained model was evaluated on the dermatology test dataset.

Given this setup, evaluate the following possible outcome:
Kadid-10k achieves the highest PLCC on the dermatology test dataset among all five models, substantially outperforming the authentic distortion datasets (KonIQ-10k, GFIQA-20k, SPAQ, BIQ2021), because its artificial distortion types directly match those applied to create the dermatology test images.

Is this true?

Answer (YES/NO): NO